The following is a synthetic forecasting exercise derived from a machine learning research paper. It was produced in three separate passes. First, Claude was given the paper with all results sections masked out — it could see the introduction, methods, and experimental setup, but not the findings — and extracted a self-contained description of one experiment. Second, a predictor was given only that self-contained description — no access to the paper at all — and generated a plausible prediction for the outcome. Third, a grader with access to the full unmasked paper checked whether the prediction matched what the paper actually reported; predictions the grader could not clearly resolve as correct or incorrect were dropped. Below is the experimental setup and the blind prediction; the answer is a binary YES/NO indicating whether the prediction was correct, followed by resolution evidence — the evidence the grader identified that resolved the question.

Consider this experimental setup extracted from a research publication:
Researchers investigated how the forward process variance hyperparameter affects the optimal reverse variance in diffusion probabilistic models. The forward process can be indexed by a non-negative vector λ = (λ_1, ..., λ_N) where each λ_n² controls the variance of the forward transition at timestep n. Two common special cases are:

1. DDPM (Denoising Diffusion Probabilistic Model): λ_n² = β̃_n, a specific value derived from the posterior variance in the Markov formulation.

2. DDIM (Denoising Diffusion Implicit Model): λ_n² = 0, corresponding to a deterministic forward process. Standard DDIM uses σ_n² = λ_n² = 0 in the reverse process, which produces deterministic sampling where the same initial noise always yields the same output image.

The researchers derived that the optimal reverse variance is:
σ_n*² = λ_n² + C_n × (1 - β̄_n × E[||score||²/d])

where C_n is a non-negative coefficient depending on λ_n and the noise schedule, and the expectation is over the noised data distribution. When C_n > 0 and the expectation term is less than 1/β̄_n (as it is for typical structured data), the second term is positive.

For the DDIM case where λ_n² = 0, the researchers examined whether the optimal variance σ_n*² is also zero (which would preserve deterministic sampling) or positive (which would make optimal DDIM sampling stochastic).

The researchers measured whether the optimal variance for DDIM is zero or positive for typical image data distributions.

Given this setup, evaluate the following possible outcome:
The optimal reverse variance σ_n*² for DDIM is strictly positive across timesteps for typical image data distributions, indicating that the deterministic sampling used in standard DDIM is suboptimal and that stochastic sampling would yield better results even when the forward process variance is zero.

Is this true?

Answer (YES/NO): YES